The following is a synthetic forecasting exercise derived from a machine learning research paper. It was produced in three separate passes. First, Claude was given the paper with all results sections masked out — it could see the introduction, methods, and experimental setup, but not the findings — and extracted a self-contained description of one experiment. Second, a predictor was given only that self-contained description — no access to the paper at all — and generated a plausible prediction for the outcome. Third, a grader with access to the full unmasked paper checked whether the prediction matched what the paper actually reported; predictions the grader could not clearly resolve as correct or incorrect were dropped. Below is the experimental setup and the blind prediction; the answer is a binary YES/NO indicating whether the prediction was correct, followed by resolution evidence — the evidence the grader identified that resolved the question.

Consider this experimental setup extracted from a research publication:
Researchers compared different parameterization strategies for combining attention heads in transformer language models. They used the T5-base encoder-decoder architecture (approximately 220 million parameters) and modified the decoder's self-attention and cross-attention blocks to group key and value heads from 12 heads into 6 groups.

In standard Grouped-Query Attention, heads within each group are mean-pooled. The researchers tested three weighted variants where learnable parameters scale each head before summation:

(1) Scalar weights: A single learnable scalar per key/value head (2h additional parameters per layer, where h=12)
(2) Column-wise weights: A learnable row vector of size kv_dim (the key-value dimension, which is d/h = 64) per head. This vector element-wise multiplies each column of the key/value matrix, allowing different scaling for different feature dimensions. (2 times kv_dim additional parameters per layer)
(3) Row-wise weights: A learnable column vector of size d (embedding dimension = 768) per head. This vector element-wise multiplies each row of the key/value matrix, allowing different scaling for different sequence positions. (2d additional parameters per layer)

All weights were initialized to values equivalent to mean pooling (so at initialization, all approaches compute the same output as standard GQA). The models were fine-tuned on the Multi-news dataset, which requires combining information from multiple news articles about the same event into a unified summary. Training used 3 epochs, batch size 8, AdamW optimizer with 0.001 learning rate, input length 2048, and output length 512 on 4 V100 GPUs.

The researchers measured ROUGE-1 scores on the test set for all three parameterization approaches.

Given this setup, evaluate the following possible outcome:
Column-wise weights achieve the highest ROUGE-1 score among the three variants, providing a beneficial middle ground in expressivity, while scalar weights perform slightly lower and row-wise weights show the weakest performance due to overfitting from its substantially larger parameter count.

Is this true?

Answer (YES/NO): YES